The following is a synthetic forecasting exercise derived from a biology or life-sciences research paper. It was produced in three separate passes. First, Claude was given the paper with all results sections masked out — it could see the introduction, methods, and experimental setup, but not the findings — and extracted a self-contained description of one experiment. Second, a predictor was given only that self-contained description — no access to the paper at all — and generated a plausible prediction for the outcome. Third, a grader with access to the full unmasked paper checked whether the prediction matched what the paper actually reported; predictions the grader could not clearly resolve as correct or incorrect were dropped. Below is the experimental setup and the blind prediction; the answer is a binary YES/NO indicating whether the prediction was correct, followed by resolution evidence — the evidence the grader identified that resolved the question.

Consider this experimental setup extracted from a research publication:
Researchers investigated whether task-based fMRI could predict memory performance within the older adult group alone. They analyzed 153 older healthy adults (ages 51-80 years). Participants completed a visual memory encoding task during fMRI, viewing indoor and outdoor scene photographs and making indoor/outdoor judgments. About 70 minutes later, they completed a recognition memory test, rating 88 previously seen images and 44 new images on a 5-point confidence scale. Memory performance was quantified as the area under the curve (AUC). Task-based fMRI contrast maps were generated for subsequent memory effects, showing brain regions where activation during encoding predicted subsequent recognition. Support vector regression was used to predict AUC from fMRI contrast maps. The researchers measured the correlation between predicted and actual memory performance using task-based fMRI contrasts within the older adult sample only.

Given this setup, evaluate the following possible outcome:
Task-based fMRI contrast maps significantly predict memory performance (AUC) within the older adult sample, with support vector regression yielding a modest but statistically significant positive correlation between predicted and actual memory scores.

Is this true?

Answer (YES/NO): YES